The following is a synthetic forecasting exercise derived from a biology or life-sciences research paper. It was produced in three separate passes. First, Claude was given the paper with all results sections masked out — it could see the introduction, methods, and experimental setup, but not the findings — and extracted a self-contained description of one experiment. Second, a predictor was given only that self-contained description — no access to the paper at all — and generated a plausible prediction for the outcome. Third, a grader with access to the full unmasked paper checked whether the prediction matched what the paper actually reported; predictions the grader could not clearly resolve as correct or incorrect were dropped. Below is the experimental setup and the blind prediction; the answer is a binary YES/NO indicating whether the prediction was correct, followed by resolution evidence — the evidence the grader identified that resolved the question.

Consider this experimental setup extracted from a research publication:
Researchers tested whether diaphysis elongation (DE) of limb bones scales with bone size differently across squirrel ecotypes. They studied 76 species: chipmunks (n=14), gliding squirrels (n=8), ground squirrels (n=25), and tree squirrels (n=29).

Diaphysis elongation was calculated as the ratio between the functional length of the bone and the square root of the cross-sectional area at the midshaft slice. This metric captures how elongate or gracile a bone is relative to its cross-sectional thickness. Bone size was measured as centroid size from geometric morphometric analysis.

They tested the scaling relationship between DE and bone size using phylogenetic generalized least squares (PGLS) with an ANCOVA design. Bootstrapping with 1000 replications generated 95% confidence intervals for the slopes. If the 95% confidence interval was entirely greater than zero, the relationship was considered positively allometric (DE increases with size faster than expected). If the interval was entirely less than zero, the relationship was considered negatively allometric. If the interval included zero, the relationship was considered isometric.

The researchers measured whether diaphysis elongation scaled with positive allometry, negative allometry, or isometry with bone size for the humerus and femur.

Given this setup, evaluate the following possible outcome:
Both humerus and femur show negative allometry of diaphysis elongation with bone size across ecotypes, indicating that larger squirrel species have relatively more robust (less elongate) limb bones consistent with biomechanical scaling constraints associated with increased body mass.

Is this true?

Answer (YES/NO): NO